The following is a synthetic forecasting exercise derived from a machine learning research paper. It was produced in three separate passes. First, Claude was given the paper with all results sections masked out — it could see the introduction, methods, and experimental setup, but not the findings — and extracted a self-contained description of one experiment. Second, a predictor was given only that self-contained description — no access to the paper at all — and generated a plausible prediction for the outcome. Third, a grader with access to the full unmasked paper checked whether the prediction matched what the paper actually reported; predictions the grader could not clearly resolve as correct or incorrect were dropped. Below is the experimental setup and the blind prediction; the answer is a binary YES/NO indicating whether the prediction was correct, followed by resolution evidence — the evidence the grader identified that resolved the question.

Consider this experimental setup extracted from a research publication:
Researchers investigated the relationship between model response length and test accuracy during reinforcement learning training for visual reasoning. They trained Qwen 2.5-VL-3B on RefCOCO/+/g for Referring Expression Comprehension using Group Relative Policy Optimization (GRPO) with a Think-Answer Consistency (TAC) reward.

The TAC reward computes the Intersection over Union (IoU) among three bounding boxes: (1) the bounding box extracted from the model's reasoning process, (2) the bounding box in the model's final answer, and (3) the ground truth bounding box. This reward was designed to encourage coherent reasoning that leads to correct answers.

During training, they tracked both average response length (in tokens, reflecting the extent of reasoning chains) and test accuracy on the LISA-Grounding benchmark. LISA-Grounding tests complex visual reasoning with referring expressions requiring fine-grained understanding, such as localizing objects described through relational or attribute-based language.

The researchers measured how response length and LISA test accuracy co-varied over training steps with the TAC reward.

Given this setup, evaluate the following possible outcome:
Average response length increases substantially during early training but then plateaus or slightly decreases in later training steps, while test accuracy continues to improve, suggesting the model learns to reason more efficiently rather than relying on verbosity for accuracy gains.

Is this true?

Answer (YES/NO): NO